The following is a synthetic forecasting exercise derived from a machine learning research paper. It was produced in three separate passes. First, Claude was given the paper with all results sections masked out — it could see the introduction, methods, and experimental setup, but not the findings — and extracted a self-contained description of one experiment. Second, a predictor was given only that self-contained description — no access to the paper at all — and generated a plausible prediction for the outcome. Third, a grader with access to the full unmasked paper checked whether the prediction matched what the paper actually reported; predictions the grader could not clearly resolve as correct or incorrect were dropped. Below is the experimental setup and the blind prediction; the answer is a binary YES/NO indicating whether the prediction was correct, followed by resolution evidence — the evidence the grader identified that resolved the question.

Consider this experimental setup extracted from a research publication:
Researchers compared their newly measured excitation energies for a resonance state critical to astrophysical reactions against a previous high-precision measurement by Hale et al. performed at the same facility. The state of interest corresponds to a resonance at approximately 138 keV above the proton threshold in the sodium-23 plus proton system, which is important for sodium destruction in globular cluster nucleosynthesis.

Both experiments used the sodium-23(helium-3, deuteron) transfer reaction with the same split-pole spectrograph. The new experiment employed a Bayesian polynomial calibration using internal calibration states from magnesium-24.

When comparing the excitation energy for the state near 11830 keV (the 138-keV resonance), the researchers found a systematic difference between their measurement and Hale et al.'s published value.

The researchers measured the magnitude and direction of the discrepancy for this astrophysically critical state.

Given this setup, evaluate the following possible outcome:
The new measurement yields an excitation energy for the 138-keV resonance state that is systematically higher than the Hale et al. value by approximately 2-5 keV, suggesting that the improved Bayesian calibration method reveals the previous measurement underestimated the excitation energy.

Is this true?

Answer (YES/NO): NO